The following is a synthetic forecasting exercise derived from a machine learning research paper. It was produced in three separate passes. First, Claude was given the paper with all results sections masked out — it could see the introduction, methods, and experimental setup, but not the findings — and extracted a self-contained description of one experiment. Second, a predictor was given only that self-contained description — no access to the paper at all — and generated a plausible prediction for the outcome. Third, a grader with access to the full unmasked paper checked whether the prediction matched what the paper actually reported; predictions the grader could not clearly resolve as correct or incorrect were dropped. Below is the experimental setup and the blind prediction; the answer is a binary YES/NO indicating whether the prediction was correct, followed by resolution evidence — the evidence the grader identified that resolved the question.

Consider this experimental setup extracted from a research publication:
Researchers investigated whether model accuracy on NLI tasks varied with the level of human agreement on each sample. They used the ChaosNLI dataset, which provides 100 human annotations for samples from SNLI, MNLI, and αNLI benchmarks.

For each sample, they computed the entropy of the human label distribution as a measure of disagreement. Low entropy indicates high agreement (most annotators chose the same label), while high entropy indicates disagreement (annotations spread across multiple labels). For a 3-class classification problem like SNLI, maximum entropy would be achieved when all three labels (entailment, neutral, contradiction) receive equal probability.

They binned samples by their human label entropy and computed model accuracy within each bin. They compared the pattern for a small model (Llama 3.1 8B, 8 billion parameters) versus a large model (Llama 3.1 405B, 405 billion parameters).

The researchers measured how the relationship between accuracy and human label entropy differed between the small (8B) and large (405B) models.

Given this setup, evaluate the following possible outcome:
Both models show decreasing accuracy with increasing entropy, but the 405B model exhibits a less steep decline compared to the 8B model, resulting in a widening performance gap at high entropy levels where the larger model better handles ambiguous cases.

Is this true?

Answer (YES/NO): NO